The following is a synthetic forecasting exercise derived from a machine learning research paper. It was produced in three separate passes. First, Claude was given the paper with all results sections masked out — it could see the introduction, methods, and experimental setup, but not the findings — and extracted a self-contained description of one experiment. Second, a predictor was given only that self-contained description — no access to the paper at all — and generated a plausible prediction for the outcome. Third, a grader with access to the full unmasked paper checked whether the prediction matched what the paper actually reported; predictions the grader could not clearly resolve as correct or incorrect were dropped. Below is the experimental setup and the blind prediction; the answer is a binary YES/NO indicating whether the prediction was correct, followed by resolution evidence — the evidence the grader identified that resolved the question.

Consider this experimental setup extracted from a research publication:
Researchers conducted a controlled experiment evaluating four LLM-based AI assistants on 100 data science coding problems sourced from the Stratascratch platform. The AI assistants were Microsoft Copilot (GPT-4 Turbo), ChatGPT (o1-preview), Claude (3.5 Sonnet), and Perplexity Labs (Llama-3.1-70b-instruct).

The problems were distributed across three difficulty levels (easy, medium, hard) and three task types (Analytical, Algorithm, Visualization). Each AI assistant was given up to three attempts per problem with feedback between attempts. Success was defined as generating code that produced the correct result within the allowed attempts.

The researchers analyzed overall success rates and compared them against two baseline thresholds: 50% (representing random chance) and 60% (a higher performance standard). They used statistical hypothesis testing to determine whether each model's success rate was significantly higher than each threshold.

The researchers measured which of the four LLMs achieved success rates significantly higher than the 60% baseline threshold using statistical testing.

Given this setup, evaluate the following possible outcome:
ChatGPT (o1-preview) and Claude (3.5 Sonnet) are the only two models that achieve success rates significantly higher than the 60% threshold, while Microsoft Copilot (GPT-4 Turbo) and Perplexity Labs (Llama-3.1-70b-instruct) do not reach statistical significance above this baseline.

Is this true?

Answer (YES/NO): YES